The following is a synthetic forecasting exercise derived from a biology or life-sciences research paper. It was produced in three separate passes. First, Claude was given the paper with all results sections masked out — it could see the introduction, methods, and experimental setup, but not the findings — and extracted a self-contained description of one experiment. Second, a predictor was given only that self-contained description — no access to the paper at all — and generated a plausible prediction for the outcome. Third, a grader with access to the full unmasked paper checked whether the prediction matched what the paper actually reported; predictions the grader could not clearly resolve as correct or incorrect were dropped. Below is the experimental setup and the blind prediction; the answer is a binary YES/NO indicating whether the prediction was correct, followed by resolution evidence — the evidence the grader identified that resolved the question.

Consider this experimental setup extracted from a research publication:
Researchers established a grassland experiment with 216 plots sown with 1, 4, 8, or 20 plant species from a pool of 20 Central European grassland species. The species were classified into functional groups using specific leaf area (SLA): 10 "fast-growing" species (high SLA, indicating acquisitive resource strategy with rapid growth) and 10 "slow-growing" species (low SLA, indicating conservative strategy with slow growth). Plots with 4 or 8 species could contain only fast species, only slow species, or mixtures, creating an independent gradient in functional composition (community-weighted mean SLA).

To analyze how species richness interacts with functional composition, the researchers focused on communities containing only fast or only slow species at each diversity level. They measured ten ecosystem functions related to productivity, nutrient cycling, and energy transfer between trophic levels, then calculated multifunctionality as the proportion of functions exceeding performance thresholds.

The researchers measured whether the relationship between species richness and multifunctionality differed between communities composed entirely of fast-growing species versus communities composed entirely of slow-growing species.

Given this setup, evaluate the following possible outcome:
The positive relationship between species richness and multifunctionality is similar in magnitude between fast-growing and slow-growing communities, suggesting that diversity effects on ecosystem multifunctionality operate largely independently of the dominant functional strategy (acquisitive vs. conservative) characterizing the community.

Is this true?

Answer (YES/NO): NO